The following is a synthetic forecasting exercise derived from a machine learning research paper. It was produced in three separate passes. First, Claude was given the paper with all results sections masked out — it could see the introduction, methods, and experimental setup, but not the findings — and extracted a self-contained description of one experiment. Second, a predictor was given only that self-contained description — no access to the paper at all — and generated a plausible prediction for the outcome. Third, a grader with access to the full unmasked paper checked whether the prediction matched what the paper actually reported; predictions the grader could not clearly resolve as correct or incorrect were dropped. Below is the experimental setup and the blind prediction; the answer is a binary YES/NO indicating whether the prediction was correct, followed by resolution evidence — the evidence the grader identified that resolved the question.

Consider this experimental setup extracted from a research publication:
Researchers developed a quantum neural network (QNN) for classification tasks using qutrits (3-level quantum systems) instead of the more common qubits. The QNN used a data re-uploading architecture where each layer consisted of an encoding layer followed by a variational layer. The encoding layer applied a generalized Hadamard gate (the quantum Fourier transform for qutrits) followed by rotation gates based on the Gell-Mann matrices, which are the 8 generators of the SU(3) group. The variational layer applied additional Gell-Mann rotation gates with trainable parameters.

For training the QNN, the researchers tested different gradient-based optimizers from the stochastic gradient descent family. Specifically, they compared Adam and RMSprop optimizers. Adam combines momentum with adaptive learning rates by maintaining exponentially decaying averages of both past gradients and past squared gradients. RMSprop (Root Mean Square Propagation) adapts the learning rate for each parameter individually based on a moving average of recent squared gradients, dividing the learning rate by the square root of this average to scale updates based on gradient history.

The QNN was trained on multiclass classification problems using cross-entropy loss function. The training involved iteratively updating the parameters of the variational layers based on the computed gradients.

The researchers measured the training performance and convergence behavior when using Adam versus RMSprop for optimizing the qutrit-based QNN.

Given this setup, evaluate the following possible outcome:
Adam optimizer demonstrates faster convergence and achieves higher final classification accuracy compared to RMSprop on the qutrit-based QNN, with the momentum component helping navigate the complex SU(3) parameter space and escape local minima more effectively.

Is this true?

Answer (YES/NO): NO